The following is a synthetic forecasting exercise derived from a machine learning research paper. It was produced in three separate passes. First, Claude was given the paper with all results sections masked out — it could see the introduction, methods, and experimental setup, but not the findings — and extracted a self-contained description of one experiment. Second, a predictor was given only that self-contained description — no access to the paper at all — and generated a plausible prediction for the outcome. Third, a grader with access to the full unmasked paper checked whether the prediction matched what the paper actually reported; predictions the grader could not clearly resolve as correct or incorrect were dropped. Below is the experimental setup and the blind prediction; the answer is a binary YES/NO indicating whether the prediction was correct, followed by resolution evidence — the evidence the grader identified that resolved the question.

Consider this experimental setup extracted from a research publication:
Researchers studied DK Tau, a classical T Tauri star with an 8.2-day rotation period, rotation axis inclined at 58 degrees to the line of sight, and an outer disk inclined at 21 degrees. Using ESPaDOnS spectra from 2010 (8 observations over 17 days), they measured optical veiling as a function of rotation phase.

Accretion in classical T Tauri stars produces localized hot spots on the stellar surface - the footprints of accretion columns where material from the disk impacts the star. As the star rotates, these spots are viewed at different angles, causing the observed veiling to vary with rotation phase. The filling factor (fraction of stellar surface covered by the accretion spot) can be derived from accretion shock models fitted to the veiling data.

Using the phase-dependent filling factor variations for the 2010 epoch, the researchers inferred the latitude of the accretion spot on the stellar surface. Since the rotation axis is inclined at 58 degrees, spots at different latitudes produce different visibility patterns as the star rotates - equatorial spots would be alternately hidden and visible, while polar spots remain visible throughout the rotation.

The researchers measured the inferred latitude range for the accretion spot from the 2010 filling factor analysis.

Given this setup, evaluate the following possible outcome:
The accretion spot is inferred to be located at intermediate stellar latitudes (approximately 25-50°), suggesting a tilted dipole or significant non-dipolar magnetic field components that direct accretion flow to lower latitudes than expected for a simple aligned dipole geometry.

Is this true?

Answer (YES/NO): NO